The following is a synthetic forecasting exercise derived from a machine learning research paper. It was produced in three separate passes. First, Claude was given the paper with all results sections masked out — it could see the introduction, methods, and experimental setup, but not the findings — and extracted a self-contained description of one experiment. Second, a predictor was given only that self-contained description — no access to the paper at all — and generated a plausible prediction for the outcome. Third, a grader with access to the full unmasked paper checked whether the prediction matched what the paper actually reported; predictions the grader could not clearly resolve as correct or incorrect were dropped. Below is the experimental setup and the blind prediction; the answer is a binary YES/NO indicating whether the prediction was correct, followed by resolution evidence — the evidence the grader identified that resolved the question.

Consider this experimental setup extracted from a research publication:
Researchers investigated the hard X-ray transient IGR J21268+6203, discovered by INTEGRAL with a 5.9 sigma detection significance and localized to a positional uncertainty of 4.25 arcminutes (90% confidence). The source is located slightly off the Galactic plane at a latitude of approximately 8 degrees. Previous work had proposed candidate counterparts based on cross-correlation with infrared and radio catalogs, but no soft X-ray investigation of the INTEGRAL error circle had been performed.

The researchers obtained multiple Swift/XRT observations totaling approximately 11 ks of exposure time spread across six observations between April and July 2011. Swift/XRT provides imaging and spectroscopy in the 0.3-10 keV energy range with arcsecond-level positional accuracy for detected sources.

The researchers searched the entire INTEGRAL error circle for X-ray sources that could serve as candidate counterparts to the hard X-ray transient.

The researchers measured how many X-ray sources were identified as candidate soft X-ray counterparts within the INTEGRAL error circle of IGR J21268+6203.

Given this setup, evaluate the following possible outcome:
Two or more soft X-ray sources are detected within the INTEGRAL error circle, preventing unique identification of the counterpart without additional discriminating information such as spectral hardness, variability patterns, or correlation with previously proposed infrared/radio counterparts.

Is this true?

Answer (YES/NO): NO